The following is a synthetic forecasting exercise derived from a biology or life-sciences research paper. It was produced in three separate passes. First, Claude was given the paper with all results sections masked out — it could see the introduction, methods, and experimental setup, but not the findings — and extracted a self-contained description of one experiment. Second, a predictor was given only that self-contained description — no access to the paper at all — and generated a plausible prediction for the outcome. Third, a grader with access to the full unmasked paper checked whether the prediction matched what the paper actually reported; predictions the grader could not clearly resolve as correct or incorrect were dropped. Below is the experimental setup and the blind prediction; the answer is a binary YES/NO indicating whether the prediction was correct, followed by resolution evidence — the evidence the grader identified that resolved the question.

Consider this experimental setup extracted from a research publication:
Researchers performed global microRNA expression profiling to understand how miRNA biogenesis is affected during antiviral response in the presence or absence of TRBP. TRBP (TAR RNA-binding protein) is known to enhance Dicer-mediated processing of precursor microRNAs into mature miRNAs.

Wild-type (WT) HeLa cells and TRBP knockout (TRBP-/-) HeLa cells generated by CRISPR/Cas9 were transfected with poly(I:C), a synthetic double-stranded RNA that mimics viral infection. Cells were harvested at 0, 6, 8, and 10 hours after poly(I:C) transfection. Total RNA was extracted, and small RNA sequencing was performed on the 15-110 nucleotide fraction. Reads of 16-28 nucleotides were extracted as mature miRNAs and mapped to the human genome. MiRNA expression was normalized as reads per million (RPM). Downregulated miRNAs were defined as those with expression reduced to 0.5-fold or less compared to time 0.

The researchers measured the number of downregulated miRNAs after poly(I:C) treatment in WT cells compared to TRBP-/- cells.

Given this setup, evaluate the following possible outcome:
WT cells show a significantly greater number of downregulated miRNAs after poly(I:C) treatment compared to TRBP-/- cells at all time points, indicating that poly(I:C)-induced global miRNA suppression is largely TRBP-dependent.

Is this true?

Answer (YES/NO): YES